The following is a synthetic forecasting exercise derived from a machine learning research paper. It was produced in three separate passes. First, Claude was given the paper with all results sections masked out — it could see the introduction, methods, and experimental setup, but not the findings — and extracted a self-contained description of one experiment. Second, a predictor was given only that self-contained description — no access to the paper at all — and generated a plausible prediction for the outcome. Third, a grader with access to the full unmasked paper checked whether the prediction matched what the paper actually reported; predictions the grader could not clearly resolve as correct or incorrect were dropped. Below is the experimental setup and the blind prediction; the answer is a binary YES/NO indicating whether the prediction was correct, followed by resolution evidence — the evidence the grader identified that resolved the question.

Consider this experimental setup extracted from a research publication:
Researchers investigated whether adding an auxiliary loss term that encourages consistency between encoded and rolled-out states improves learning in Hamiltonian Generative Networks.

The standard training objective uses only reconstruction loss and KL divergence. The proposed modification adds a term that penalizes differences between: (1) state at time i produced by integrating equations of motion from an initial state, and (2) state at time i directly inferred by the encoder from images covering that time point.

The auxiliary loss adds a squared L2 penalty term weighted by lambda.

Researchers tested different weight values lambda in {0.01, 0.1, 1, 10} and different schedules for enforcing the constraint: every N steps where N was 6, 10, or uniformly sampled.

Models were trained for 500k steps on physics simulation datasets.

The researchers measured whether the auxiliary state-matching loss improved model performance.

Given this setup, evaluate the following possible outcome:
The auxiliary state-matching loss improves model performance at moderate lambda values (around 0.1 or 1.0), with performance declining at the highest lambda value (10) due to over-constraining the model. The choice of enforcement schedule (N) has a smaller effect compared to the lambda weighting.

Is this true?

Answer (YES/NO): NO